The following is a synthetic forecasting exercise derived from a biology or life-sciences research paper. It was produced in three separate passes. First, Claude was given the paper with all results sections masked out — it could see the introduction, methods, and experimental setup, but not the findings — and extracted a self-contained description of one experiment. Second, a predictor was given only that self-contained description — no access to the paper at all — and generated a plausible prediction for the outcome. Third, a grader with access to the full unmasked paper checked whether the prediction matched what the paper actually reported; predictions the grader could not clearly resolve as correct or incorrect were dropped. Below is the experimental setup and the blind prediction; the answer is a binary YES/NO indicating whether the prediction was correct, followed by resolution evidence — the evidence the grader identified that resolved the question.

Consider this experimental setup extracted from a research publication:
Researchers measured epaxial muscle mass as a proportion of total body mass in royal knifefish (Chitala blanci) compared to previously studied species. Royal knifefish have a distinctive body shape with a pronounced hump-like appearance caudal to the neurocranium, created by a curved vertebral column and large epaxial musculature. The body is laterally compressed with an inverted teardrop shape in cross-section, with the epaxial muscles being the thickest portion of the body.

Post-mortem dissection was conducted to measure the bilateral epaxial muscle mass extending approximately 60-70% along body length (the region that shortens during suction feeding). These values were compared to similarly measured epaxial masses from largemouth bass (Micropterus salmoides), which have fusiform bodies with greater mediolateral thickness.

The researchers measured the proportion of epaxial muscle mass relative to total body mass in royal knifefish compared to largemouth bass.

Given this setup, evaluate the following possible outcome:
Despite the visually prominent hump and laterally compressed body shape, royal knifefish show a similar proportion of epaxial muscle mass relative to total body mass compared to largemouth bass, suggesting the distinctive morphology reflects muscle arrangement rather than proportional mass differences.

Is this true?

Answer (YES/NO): YES